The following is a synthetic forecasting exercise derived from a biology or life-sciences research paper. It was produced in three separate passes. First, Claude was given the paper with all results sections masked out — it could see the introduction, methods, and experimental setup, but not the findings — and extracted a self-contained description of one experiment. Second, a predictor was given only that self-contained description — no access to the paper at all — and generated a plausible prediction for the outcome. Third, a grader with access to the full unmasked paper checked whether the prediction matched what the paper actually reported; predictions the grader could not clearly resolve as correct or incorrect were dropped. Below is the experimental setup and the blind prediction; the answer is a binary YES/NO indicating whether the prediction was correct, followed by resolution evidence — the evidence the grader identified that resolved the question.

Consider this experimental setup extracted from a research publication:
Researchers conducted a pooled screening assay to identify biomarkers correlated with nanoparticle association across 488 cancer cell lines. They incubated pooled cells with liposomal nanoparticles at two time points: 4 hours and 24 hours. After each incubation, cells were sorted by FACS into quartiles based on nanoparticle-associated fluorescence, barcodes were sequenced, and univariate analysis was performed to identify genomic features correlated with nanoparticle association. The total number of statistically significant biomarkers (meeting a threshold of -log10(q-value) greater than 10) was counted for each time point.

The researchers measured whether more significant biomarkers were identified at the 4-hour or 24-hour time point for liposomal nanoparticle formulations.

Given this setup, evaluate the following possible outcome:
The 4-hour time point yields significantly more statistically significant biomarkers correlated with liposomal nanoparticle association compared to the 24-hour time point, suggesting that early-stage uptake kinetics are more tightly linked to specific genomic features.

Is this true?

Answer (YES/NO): YES